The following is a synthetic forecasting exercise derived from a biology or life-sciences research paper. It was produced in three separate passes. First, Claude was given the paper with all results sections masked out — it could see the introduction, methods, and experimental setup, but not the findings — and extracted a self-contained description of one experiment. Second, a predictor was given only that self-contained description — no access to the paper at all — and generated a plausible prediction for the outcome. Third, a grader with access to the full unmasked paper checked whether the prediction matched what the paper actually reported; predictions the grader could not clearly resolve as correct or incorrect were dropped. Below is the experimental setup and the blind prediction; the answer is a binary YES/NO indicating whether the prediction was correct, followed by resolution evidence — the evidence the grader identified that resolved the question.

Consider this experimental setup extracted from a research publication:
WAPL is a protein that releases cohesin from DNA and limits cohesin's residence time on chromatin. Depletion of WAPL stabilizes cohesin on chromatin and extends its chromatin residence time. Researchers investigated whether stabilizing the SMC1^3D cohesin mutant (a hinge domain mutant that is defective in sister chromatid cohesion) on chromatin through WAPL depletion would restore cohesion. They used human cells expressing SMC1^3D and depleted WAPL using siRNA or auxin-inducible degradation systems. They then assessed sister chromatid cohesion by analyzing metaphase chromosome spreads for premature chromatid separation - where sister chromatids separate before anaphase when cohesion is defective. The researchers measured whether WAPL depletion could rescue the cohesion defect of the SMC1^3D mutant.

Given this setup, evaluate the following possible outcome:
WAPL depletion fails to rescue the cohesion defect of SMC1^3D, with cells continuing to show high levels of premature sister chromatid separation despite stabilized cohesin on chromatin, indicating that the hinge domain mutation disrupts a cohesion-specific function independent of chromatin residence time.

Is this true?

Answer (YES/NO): YES